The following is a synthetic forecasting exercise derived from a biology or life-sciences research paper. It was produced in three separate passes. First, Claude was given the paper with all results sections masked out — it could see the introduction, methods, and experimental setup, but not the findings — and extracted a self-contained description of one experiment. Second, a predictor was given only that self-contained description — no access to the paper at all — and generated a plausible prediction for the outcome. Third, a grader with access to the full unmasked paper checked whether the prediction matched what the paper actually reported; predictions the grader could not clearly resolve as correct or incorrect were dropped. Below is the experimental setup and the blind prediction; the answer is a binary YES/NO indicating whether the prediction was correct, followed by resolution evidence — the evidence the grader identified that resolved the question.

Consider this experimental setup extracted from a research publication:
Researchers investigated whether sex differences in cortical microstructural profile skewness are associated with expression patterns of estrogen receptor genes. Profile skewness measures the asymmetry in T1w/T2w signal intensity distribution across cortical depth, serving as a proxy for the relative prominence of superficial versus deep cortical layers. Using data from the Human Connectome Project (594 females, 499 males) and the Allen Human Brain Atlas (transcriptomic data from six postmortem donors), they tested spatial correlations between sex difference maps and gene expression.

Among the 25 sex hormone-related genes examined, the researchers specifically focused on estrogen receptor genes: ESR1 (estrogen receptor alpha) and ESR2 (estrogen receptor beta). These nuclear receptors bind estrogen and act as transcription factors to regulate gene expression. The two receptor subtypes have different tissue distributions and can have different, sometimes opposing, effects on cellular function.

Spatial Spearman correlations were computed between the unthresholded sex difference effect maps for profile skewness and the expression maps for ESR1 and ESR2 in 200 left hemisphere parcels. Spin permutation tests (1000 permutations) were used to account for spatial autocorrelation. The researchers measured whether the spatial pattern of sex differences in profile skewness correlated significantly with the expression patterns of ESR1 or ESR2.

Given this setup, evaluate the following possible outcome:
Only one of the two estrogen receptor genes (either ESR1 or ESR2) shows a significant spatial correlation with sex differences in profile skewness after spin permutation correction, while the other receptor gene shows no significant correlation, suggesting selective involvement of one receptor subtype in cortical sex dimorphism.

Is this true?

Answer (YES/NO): YES